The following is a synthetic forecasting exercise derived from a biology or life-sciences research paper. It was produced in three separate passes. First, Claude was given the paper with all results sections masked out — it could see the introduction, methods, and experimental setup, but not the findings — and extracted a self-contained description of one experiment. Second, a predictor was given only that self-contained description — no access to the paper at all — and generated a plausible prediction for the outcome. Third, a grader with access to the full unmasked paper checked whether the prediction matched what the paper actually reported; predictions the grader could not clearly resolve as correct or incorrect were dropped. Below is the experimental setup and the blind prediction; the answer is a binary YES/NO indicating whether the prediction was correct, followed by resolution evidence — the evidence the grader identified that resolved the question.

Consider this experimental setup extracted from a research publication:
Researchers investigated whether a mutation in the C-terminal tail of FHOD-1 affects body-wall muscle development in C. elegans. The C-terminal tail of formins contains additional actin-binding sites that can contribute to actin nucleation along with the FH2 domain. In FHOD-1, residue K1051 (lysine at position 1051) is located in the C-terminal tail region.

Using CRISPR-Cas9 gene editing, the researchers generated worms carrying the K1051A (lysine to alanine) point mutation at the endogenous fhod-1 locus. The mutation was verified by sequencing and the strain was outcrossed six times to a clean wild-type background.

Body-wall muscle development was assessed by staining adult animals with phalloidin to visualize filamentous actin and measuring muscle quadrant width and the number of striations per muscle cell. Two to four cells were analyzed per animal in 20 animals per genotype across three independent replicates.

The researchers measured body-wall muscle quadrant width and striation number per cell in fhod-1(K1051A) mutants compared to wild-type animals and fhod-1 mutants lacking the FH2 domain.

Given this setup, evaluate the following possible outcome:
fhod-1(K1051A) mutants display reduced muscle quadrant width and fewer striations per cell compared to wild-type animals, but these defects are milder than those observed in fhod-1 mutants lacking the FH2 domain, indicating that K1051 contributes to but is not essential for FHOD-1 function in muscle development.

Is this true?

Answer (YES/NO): NO